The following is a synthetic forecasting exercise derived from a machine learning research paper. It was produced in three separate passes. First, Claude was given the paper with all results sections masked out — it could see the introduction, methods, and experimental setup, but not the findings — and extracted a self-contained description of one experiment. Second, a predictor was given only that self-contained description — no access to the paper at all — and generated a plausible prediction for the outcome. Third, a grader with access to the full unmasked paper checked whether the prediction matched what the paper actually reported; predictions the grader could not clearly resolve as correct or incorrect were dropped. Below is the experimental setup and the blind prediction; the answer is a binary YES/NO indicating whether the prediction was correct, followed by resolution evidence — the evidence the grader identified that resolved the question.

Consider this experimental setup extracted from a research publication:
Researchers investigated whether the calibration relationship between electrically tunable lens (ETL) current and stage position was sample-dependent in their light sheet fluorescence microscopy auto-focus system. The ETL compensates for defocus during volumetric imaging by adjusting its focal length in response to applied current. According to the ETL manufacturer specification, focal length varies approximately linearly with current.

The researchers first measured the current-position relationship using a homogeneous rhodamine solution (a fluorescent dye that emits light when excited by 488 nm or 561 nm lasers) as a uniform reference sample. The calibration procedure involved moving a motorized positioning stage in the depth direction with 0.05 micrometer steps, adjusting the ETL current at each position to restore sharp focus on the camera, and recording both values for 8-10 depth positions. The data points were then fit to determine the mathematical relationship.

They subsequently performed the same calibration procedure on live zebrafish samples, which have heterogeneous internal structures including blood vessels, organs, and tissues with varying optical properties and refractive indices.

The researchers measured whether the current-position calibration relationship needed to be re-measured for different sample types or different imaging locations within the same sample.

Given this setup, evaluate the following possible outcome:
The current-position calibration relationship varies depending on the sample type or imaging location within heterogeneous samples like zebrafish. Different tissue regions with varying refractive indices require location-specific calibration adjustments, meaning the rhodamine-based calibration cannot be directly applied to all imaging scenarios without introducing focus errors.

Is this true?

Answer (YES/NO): YES